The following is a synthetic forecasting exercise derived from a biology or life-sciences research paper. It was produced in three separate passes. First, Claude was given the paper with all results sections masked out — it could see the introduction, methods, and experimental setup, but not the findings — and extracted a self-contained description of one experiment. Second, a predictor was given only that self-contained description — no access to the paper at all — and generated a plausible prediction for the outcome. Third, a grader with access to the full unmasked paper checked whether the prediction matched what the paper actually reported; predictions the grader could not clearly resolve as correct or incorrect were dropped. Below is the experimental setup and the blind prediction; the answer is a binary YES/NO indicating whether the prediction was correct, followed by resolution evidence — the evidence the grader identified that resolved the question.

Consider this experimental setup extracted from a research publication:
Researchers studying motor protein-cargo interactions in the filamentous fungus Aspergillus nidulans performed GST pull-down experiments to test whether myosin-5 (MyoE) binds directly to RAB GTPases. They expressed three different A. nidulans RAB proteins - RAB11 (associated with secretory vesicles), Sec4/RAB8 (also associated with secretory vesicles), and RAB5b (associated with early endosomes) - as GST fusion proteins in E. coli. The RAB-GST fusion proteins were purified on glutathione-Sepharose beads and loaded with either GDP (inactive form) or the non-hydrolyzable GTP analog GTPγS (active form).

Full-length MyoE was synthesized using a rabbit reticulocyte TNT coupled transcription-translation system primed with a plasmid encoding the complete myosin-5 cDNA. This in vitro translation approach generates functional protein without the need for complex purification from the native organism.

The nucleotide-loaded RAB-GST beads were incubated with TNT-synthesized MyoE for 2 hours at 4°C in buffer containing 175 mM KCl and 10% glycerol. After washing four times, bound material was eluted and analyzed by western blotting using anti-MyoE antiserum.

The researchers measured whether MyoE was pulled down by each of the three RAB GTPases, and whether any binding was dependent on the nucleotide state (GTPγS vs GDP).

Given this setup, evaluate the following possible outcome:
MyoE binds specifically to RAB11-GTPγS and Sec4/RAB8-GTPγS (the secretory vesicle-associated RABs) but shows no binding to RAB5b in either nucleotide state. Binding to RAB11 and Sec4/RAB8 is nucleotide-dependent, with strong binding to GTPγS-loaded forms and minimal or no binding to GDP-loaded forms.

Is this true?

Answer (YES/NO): NO